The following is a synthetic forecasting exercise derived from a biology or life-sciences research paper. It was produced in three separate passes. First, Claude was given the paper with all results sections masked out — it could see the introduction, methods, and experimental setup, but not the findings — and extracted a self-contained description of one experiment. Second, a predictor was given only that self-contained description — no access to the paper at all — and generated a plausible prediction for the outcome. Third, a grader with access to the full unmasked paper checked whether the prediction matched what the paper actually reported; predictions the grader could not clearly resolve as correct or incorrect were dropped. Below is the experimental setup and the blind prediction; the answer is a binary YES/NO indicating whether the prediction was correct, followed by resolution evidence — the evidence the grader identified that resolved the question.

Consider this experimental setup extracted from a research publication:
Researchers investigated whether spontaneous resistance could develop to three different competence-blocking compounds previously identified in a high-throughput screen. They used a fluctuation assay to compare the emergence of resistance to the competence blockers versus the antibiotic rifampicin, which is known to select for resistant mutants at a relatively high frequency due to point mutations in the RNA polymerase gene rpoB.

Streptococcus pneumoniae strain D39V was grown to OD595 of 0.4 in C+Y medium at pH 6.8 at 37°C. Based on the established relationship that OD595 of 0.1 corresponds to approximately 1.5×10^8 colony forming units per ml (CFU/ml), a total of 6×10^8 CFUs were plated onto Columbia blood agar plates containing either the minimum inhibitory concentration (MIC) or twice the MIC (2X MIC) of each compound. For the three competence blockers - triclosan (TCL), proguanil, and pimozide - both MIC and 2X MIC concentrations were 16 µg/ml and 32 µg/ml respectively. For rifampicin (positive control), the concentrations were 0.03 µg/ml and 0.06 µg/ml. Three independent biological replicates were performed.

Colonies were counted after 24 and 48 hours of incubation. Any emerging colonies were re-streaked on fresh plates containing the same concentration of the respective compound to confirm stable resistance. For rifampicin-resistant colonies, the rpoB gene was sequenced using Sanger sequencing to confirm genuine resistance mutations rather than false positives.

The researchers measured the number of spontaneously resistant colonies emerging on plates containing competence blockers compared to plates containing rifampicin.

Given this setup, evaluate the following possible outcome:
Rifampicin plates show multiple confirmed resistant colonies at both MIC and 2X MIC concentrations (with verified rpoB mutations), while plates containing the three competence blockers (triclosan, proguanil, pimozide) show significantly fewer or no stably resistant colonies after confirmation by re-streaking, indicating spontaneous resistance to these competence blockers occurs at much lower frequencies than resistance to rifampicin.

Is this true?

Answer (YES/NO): YES